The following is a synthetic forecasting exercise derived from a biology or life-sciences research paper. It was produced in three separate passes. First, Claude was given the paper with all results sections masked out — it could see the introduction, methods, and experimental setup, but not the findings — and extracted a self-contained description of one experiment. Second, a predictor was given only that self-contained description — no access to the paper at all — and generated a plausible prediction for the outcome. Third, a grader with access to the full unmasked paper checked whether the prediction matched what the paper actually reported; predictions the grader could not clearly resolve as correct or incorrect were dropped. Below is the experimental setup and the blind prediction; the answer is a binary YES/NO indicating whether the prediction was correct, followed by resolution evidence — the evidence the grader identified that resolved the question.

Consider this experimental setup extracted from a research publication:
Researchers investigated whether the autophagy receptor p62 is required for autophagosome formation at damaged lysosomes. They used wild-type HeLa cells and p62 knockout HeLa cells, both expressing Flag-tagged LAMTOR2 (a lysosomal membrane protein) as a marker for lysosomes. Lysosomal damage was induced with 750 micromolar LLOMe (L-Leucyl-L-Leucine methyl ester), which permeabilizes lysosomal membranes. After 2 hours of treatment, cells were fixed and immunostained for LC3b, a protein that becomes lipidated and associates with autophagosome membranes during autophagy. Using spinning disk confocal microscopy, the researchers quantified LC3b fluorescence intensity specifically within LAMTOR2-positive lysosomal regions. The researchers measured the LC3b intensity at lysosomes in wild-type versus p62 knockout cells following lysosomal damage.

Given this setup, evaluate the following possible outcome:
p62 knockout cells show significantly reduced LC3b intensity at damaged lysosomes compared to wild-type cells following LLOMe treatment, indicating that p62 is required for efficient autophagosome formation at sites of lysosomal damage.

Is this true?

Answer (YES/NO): YES